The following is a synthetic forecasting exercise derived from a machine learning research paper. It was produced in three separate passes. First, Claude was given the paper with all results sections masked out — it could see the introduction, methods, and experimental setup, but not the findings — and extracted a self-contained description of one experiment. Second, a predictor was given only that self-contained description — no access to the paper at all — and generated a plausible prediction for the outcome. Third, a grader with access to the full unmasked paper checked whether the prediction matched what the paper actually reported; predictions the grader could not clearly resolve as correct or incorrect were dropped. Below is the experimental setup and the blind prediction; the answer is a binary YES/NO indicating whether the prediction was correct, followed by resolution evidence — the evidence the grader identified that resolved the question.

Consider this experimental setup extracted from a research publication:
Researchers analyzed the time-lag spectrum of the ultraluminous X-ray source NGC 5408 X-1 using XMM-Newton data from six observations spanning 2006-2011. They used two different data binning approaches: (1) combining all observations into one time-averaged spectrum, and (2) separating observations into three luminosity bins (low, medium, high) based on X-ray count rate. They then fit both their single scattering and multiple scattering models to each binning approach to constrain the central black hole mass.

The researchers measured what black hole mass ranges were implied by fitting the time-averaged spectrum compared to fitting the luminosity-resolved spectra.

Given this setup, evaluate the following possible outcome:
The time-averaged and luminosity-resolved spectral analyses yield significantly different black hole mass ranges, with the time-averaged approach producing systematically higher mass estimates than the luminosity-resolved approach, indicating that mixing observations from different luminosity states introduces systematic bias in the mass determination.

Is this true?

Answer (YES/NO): NO